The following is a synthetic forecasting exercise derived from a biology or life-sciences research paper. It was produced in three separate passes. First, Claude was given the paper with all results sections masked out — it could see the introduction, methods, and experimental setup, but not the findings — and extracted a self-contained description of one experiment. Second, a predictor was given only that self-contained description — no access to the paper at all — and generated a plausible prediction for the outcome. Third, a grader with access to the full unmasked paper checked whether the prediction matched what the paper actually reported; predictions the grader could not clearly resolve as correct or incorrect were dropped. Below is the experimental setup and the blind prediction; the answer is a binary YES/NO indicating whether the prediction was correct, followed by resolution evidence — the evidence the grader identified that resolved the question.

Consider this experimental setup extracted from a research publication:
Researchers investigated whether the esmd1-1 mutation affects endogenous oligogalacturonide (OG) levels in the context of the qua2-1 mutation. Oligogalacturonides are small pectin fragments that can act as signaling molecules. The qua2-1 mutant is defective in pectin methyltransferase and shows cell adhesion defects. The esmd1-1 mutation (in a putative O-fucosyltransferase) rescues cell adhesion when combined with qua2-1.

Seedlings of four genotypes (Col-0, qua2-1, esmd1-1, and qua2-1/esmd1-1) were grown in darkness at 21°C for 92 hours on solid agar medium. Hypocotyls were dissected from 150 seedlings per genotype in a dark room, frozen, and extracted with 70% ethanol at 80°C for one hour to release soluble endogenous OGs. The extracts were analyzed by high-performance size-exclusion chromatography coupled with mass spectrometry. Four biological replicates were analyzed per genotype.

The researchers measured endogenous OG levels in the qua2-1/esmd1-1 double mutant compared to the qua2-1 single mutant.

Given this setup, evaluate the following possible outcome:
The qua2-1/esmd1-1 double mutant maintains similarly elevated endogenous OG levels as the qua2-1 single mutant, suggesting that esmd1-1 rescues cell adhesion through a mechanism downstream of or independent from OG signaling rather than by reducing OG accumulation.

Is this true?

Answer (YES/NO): NO